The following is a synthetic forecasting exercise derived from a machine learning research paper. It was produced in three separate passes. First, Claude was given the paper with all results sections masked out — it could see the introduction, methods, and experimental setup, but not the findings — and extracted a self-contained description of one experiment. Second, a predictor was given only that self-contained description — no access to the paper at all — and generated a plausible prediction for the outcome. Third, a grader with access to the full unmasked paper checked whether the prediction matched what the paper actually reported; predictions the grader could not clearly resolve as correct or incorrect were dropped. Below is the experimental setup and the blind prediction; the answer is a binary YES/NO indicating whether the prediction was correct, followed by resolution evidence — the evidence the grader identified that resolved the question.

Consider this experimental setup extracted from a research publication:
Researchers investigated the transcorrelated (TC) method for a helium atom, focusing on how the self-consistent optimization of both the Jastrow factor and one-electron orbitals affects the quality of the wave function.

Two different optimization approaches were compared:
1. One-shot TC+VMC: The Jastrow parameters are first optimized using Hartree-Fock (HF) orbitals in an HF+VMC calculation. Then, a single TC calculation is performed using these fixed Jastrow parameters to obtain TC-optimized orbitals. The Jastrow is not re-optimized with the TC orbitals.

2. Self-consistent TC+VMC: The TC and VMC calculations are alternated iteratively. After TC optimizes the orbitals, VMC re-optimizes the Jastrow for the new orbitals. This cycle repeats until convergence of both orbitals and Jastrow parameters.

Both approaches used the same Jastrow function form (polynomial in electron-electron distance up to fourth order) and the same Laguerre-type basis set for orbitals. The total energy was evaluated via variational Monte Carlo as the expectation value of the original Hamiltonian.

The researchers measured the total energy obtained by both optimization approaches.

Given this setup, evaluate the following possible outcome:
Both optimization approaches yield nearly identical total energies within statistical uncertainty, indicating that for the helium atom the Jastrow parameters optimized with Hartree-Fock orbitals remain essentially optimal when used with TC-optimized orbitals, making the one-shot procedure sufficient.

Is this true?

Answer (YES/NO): NO